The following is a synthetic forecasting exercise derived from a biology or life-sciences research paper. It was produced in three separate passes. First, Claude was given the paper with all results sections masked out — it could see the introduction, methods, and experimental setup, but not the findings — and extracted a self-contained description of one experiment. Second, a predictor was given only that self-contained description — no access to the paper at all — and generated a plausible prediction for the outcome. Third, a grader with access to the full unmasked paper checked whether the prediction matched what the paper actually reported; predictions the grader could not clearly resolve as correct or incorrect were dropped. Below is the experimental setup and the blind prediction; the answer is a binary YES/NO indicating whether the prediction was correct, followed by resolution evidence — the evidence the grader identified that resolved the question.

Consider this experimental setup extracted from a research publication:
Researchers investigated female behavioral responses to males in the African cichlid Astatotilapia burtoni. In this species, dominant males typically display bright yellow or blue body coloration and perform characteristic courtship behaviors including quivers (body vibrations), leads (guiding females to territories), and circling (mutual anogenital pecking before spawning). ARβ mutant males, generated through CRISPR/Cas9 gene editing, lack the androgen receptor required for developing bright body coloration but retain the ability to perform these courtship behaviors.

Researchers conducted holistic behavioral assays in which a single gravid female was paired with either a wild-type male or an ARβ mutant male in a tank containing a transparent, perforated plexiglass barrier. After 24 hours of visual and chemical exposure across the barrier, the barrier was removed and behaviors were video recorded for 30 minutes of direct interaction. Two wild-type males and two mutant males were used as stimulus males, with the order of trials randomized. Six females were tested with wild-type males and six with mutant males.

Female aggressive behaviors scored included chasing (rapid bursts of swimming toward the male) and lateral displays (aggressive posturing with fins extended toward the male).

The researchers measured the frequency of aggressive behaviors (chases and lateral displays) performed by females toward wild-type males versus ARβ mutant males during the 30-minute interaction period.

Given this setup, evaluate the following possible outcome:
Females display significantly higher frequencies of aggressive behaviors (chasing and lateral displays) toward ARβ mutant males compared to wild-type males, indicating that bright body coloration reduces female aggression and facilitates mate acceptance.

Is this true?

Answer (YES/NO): NO